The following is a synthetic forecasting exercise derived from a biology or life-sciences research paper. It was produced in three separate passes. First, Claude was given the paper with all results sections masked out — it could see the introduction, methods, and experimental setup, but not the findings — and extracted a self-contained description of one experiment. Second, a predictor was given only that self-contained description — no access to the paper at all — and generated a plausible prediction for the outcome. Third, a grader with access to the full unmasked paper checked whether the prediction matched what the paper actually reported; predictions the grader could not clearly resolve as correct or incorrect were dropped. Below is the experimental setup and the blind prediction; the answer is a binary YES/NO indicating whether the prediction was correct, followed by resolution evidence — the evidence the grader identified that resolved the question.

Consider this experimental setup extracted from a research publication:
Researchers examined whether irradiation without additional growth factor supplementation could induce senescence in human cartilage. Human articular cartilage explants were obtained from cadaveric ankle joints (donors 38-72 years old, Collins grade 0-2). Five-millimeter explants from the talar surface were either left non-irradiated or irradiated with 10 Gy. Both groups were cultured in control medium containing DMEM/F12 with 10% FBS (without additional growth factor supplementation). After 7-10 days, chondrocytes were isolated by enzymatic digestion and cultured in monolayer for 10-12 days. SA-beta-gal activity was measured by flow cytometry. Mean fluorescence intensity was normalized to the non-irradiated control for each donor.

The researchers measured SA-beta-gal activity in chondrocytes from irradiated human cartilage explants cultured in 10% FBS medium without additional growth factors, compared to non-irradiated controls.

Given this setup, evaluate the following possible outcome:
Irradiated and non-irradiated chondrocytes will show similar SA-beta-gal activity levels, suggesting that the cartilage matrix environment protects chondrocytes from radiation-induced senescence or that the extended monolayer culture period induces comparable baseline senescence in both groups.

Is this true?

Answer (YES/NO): NO